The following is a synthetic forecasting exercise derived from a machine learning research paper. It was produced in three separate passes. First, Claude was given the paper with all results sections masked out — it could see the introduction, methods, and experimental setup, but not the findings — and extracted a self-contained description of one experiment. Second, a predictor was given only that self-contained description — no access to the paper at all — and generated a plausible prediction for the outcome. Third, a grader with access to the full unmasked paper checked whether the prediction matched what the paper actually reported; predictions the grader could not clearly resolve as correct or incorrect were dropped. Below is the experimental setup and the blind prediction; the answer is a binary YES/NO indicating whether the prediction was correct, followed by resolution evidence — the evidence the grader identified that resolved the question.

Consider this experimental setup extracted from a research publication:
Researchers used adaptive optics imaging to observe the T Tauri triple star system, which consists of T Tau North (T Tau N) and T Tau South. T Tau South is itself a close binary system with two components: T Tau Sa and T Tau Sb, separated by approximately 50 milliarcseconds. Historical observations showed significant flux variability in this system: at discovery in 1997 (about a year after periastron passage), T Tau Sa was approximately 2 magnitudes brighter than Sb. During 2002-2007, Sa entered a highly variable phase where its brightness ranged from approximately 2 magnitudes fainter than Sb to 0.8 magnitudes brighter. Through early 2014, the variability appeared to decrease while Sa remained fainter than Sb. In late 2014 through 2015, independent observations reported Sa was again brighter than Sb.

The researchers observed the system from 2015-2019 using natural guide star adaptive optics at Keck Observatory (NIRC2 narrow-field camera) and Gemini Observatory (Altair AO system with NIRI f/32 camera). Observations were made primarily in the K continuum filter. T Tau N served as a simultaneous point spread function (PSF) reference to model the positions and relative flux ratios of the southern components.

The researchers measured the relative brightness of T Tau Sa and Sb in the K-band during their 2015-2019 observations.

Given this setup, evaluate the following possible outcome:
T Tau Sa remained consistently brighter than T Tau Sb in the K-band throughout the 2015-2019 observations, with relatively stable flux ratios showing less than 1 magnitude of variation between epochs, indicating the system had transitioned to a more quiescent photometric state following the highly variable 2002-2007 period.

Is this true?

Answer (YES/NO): NO